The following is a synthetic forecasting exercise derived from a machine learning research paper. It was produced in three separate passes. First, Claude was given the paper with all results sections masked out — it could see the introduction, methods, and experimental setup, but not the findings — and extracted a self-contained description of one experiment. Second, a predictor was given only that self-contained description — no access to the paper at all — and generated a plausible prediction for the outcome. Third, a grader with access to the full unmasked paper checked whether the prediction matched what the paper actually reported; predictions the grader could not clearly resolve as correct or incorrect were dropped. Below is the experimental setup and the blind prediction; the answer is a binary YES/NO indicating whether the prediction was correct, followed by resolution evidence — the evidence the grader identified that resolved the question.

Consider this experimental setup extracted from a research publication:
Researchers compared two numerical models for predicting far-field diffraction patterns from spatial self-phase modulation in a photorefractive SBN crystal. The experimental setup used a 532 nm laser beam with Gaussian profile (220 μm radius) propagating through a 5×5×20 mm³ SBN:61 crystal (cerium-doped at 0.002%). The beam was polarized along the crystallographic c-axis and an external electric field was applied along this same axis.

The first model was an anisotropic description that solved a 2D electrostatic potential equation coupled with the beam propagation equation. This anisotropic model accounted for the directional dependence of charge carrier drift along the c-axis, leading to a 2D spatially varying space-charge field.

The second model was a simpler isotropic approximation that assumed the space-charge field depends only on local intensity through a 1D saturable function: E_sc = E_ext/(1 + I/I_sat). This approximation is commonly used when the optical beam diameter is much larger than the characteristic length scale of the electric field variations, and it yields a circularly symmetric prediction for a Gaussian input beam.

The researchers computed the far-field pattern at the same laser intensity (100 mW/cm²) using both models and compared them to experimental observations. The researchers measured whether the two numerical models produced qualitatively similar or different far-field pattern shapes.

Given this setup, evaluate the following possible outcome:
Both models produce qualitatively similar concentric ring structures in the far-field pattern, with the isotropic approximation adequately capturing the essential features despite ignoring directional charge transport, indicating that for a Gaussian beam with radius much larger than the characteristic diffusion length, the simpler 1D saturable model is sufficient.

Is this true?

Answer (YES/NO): NO